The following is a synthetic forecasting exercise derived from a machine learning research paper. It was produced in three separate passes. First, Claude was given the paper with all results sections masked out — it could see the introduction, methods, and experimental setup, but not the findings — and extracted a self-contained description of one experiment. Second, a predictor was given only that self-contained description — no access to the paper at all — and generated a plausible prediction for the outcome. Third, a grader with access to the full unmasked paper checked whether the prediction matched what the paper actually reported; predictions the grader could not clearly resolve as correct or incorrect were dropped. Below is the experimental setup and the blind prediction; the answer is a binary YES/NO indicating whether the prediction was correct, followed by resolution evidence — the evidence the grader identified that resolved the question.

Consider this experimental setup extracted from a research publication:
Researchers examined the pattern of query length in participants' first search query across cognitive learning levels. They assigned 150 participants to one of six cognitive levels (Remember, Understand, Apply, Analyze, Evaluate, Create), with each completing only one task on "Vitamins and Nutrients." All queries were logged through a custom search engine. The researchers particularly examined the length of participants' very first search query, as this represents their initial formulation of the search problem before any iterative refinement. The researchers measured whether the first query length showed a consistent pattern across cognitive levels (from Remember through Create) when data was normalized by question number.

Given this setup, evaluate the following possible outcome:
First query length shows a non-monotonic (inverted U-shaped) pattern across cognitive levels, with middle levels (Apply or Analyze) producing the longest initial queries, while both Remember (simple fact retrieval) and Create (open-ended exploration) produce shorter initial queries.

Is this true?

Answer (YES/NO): NO